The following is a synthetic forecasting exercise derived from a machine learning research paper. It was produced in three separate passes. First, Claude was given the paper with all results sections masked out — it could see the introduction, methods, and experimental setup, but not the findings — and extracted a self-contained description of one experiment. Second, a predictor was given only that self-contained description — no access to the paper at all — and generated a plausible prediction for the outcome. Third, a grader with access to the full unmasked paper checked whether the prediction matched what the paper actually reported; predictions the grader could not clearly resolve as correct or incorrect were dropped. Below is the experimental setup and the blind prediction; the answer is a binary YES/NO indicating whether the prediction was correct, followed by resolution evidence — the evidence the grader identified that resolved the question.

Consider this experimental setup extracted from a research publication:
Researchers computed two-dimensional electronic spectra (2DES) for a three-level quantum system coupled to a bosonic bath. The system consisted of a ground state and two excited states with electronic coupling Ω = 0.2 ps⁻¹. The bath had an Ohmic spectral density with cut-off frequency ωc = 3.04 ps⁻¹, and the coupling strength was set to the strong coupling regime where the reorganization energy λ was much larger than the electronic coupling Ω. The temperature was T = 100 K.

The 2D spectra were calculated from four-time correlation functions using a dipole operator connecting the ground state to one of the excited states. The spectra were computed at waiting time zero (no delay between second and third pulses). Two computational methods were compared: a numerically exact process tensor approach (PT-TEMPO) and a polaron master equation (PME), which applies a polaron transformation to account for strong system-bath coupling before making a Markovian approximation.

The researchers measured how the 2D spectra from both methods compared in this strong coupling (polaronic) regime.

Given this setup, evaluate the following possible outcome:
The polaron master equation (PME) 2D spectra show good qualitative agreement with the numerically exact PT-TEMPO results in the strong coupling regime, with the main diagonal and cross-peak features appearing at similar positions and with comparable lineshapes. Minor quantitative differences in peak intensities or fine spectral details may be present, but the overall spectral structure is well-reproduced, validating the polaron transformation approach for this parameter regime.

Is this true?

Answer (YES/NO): NO